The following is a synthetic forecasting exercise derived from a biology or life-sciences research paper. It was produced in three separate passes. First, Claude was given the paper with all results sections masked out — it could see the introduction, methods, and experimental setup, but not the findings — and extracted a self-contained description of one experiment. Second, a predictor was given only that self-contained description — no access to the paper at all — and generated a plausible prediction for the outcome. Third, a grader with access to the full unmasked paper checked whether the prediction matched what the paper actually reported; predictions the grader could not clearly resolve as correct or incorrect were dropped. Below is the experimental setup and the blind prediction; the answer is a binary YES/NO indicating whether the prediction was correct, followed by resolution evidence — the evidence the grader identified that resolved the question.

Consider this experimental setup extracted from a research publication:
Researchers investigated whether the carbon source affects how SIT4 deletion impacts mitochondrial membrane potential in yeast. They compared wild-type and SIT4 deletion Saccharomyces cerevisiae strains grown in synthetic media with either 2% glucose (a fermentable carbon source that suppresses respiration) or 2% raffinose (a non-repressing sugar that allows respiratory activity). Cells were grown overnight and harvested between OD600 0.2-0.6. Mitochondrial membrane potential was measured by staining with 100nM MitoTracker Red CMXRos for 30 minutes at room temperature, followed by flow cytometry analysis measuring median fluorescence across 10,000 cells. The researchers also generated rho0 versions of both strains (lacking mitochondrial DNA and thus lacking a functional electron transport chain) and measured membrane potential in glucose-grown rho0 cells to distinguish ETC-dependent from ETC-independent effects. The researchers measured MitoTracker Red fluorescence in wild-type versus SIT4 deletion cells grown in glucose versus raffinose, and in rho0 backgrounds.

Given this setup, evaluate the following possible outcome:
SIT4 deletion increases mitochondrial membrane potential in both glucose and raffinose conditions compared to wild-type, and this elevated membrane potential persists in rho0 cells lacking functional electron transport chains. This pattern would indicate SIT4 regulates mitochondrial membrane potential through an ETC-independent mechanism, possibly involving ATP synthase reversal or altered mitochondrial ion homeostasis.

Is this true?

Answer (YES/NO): NO